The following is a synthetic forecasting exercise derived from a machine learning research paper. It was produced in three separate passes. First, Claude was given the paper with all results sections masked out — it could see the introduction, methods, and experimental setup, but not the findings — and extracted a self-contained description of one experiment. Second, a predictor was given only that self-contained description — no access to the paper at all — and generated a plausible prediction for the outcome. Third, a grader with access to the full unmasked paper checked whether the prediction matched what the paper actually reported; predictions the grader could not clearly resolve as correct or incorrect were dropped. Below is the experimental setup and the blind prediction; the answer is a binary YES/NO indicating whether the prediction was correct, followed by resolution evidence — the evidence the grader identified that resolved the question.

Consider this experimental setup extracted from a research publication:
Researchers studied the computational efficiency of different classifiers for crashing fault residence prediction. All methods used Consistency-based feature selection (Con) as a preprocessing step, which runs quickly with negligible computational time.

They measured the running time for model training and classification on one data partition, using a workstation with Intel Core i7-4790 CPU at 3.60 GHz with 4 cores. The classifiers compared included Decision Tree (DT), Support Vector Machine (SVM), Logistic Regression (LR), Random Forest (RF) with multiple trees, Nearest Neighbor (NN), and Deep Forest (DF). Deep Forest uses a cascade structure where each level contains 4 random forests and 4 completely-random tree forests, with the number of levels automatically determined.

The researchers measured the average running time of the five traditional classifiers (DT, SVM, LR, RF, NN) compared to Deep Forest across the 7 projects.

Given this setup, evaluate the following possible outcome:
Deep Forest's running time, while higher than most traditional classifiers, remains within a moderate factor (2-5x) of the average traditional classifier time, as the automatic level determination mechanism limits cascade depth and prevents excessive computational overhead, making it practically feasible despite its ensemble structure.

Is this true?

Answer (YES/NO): NO